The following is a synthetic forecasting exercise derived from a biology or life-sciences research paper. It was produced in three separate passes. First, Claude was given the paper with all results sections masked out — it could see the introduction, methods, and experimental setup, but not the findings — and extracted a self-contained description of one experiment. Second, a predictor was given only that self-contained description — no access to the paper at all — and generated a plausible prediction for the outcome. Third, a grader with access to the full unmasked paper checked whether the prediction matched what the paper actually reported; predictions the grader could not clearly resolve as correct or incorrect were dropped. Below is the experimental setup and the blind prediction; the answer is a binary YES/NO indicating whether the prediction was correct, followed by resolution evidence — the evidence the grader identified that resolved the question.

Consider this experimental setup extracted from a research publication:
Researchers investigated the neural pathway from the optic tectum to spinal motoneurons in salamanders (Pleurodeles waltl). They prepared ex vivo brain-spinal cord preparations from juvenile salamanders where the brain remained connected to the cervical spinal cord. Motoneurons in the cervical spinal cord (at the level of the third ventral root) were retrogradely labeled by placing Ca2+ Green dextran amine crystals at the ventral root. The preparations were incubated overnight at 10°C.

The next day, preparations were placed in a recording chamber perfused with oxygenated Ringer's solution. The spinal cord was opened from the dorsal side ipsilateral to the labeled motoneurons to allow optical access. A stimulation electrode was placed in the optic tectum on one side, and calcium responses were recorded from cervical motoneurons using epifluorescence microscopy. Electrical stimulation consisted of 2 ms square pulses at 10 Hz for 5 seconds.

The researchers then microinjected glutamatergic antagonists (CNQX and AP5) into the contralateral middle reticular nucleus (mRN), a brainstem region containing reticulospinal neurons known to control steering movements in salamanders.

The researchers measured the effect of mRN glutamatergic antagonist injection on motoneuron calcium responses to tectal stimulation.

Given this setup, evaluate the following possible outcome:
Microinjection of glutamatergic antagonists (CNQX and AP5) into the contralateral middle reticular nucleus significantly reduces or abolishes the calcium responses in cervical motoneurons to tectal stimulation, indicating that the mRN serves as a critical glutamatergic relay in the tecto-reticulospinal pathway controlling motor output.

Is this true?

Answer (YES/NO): YES